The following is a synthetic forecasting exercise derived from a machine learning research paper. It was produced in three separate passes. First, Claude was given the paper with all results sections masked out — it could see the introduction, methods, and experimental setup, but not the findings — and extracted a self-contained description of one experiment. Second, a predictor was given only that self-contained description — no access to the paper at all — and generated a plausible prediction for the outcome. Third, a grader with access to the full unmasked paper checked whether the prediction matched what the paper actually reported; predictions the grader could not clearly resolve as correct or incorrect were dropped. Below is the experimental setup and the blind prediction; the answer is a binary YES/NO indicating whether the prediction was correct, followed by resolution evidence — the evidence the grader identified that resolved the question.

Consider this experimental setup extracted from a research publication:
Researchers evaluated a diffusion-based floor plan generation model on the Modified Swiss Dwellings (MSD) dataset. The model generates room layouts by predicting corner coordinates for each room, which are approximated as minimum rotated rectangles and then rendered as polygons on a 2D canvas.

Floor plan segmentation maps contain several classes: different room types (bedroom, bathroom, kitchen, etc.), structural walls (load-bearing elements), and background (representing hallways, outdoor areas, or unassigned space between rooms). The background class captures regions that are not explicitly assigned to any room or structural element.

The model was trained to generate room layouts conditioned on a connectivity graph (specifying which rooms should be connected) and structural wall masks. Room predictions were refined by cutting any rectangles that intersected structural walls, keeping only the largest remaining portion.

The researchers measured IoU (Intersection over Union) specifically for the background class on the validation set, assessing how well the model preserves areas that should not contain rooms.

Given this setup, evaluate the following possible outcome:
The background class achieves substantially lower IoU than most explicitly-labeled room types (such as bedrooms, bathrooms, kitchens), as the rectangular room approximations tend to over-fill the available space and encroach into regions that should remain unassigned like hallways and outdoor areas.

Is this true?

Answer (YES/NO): NO